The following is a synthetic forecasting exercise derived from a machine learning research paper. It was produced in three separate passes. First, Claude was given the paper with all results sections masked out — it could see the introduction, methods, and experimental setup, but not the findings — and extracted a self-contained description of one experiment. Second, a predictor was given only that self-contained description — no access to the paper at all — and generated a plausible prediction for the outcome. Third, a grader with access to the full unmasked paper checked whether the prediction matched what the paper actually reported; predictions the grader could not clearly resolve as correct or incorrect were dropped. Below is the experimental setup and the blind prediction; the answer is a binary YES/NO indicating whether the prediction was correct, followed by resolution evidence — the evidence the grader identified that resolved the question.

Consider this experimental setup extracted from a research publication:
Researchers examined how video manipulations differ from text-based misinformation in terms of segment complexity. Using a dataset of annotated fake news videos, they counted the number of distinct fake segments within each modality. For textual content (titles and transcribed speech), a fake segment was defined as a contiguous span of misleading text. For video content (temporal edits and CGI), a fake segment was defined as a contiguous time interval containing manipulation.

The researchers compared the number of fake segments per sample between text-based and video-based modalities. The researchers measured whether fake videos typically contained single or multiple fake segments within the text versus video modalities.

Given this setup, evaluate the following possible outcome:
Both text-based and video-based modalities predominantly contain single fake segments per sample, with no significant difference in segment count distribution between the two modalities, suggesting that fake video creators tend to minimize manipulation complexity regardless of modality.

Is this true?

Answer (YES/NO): NO